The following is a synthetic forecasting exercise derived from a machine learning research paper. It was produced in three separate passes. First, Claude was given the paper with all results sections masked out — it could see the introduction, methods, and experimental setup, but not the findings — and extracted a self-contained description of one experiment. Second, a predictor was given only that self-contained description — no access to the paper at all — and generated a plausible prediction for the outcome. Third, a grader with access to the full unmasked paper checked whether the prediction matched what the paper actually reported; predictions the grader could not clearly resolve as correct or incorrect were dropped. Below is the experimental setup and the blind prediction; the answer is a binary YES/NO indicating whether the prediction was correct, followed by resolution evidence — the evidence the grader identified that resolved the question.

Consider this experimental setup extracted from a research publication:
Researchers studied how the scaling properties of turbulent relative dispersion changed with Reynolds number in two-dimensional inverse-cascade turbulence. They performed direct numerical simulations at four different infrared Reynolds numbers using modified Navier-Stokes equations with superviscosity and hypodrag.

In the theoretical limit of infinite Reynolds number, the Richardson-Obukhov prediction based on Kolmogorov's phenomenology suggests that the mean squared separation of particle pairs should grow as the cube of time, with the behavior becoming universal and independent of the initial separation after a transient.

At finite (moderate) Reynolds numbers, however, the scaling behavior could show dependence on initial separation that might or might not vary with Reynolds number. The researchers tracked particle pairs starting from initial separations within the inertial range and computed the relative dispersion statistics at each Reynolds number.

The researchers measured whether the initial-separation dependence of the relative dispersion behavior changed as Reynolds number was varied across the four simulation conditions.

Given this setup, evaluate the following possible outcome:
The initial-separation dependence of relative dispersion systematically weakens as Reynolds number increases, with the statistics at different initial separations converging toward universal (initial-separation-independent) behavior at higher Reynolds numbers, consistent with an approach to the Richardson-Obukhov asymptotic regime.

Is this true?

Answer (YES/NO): NO